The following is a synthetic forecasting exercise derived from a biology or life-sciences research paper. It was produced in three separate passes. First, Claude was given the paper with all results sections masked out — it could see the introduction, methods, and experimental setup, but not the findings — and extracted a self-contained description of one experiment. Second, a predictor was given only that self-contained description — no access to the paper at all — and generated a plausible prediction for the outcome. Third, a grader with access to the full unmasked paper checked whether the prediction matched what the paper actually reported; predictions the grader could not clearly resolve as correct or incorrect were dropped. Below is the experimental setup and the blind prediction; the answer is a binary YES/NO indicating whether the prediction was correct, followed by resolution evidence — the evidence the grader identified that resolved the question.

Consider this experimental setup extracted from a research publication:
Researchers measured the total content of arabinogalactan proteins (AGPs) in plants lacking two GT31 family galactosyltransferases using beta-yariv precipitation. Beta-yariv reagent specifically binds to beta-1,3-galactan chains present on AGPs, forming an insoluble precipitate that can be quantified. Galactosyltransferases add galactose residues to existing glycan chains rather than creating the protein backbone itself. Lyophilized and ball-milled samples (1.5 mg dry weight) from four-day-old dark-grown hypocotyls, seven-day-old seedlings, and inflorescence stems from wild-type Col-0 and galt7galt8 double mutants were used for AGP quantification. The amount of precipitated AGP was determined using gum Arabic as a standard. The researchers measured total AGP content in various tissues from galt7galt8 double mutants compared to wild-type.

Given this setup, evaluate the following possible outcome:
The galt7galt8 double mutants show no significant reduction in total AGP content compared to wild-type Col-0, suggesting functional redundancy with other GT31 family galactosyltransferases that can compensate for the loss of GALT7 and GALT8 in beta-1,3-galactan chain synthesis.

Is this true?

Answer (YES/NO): NO